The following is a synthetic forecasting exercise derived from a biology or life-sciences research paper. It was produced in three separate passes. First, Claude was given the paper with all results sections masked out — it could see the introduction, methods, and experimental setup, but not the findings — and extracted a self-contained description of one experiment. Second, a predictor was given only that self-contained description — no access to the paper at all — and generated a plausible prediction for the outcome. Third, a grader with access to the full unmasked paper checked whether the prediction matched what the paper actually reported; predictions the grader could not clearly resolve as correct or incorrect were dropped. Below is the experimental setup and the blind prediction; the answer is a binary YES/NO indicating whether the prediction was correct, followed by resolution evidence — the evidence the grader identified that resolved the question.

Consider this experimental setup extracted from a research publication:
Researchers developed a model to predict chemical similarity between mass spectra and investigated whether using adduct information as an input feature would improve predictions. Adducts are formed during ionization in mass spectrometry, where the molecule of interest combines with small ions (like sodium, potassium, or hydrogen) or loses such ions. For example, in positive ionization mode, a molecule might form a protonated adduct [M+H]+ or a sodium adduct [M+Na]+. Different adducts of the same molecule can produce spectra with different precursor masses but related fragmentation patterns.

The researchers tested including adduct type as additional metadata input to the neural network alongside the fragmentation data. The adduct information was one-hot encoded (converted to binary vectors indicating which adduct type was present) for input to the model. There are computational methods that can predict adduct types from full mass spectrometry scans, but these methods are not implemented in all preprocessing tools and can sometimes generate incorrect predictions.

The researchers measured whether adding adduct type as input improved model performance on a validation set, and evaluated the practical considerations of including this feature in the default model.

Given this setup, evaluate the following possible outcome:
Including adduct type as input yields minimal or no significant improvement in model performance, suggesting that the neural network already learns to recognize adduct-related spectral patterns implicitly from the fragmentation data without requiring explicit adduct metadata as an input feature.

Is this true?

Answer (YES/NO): NO